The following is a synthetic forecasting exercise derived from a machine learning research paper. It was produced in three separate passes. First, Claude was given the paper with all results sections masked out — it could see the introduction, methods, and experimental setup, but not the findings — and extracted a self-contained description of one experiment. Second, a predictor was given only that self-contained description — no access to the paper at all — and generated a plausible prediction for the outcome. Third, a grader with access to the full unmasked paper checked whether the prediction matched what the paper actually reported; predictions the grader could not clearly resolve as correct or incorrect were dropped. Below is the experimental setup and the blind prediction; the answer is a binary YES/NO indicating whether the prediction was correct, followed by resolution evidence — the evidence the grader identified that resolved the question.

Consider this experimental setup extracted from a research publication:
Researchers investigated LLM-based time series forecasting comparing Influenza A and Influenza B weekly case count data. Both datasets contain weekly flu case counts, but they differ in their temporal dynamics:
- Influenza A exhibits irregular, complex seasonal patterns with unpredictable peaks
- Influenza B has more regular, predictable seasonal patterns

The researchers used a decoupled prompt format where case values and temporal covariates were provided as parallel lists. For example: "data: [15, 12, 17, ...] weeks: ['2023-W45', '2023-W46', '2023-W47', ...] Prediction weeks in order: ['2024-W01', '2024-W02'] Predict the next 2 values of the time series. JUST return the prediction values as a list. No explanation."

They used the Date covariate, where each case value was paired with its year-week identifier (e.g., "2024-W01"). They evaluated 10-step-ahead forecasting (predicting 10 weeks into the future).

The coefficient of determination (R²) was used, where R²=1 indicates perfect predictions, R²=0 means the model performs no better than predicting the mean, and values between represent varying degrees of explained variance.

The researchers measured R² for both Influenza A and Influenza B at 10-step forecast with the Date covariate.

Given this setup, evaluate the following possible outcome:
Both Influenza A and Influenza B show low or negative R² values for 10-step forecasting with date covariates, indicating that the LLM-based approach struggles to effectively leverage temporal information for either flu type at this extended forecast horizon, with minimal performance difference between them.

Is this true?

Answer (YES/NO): NO